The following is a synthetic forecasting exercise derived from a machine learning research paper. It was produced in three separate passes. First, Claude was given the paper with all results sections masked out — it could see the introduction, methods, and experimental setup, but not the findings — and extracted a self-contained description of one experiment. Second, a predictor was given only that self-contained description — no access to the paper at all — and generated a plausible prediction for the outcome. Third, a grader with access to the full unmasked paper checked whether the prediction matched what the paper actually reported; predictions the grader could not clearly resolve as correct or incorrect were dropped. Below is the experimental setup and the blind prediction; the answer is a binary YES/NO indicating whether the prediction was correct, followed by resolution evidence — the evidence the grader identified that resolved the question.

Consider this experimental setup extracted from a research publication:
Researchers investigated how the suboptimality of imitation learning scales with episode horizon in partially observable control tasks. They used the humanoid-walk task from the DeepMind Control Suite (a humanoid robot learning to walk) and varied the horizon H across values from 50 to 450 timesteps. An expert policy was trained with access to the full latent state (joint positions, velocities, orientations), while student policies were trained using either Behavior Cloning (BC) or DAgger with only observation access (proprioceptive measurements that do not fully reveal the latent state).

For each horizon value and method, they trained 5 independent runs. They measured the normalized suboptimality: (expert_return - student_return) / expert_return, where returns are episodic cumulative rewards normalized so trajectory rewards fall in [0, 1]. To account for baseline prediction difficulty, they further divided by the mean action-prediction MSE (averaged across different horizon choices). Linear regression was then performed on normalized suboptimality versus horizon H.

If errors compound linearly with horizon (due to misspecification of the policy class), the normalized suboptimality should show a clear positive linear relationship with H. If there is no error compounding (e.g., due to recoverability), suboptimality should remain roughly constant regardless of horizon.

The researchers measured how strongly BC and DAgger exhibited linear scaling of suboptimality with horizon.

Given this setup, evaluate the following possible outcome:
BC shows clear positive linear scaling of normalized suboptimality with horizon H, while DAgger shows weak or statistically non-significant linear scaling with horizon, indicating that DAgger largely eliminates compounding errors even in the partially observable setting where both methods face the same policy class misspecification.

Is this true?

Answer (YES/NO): NO